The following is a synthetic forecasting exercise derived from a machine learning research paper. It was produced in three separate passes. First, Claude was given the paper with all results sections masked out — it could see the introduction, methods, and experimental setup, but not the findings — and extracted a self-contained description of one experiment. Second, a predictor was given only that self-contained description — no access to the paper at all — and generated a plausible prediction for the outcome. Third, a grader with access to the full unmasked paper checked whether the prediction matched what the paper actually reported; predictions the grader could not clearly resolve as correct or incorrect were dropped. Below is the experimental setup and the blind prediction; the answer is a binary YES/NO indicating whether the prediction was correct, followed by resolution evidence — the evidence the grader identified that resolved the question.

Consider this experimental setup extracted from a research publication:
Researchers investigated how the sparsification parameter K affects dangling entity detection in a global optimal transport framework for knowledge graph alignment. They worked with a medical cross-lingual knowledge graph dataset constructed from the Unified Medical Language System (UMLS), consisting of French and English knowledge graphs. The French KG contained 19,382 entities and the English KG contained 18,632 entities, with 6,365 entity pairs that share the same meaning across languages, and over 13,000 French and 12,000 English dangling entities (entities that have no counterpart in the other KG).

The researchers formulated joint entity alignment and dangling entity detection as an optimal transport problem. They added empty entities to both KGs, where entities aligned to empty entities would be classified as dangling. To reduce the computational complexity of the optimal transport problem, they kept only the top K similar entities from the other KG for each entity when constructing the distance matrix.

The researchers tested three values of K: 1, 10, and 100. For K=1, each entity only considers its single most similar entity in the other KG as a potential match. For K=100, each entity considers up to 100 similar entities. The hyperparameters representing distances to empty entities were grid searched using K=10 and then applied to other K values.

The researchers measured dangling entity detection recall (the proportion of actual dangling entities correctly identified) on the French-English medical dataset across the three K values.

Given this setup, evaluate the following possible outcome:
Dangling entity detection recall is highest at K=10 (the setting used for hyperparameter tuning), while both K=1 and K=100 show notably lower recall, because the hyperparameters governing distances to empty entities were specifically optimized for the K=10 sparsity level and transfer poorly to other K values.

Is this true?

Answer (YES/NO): NO